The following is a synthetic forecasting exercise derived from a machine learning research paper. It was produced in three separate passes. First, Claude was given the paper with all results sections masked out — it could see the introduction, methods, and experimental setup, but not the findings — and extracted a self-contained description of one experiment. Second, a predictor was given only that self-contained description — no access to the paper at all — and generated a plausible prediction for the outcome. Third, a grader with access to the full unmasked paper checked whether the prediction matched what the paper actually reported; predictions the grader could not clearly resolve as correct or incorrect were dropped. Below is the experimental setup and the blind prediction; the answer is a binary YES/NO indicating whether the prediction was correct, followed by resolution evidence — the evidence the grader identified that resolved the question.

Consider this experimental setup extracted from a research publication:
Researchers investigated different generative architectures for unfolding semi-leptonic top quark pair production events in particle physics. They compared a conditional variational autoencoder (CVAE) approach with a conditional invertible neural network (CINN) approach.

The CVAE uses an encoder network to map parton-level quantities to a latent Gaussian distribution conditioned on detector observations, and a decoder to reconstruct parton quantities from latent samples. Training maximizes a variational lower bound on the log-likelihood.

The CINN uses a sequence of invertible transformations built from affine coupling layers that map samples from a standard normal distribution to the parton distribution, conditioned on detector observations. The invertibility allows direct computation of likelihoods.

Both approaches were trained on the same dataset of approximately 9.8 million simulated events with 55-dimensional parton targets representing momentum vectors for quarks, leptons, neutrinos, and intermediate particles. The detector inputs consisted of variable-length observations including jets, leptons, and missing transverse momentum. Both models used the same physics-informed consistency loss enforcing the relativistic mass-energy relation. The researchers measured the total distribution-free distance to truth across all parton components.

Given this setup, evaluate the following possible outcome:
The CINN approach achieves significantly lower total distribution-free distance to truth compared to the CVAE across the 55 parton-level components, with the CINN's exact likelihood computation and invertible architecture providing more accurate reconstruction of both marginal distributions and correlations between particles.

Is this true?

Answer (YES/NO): NO